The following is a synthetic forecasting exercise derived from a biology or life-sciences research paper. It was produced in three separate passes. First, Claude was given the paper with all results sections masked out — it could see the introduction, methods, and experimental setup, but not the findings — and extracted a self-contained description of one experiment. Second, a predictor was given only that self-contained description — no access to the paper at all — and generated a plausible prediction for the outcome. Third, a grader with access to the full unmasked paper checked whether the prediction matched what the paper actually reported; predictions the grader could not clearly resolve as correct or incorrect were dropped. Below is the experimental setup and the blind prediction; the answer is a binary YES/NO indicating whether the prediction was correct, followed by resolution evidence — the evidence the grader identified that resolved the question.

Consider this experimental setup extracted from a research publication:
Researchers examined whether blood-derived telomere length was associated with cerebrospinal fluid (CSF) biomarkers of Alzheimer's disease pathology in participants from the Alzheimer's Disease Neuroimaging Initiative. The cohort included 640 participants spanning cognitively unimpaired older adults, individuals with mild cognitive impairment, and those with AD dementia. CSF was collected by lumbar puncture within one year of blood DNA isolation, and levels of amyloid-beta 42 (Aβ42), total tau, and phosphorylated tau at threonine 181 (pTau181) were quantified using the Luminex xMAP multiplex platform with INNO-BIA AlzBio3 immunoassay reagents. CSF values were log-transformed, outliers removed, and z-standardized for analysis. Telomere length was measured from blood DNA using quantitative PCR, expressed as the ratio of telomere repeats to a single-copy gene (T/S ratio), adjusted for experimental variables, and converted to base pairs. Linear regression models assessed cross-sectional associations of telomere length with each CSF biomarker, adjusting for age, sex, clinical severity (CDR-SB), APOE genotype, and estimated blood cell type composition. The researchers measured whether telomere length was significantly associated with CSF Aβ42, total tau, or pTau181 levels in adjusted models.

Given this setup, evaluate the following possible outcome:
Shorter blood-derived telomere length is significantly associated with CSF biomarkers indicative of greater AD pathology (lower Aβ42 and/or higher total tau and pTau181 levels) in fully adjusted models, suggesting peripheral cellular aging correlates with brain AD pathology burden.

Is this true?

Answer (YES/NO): NO